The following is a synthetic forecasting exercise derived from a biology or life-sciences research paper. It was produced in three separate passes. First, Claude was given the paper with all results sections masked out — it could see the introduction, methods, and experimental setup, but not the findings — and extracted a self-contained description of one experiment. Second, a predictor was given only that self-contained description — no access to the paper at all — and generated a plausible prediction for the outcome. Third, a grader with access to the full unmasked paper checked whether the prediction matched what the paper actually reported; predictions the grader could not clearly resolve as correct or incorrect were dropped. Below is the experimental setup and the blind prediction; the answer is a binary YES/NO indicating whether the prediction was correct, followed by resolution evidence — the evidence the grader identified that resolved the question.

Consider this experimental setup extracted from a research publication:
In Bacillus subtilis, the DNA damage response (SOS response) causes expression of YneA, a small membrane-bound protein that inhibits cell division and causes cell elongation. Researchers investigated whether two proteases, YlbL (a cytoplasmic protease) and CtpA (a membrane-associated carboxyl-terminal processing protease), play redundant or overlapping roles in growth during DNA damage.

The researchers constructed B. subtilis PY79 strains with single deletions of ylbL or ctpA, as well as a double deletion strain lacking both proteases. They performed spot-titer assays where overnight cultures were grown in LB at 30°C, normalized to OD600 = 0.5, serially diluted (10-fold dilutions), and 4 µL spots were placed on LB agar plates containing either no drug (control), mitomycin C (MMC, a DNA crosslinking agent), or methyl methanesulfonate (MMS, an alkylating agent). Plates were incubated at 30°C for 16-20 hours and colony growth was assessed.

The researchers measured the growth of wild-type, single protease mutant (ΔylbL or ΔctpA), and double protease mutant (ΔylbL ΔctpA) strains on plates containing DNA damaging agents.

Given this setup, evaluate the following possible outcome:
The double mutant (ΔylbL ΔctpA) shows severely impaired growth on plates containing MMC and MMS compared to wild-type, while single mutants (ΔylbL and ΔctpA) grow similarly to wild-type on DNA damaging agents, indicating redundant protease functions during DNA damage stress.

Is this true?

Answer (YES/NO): NO